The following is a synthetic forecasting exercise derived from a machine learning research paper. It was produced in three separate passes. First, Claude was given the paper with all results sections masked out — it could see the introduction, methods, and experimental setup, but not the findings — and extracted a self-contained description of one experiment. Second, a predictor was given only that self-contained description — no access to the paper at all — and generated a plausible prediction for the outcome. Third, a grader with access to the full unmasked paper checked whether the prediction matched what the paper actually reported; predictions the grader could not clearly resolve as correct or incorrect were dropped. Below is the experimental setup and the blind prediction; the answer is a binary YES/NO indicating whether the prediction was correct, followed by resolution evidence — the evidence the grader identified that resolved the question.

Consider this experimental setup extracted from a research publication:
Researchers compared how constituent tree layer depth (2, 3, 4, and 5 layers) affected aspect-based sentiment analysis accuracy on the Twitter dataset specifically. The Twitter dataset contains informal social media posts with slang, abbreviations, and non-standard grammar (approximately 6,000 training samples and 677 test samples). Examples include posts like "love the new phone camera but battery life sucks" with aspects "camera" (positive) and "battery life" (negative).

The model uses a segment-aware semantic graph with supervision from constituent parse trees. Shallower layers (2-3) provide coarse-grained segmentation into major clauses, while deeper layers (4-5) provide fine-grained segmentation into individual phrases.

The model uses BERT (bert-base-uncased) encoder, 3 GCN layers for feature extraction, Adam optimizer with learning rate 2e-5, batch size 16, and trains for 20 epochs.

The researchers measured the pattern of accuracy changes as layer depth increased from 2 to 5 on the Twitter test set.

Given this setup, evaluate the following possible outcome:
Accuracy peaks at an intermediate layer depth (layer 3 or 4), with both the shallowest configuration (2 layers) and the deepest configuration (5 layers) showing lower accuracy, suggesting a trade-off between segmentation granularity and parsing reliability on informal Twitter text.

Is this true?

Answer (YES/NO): YES